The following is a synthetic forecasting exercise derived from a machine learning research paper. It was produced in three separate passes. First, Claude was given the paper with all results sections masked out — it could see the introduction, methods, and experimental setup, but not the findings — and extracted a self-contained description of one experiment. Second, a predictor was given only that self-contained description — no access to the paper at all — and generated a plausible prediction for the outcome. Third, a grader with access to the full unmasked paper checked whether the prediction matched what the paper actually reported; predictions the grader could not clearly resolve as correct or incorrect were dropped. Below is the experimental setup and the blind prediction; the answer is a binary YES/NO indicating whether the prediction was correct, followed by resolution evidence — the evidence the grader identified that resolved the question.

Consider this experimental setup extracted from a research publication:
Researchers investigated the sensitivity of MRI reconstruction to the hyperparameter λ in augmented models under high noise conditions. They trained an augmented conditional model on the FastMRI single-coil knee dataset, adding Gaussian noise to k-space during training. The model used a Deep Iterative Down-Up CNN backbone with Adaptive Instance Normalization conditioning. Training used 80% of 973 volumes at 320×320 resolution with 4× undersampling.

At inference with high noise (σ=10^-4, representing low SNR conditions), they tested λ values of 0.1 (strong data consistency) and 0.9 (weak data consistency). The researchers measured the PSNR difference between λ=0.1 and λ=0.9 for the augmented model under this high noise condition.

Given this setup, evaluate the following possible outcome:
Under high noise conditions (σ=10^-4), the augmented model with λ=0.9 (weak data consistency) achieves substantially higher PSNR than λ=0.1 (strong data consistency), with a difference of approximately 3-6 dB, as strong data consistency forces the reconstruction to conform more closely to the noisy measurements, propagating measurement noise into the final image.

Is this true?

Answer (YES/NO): NO